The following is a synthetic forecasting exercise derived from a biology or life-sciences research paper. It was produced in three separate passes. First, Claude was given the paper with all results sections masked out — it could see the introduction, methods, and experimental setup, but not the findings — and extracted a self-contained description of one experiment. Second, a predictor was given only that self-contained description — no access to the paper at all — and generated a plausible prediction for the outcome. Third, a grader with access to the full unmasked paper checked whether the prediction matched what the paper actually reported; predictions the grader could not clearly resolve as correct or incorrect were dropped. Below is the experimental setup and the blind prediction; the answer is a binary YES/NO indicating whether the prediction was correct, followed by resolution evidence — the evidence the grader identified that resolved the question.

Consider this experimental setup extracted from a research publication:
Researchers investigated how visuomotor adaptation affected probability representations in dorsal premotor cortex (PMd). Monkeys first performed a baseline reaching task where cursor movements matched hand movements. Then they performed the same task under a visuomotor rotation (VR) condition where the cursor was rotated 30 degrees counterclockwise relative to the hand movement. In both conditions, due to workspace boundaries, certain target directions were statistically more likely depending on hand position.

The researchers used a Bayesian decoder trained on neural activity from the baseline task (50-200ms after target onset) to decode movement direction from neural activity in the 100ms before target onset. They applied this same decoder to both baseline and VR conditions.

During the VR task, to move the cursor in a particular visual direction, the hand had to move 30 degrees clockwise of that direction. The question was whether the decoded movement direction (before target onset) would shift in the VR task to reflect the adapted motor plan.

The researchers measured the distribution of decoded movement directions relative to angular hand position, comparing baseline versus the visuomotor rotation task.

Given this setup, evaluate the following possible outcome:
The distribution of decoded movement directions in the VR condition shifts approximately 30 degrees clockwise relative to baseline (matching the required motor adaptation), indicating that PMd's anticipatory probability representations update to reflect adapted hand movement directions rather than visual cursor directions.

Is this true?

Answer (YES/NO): NO